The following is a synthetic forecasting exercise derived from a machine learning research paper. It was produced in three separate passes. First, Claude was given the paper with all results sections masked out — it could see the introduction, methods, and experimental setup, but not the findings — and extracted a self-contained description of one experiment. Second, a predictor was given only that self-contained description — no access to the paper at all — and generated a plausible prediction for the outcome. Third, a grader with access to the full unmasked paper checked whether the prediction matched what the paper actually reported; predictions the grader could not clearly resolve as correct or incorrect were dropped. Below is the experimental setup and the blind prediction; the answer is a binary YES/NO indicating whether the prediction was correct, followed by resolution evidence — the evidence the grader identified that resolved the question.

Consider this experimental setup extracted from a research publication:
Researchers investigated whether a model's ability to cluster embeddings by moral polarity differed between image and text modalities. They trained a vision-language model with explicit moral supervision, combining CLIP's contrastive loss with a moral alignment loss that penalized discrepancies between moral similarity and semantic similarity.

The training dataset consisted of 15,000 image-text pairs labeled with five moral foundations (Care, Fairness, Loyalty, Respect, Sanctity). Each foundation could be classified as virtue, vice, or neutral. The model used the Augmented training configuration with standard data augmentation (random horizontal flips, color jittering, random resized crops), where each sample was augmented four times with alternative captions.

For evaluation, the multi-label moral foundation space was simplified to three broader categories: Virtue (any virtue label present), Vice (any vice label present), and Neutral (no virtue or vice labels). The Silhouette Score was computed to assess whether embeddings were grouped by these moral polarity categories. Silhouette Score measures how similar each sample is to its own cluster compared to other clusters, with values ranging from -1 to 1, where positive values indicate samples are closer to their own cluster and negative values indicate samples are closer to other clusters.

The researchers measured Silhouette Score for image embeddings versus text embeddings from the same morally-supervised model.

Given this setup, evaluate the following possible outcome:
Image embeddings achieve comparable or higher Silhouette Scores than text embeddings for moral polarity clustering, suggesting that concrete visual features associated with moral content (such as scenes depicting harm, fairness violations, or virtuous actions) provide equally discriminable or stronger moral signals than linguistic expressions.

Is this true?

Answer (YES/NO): YES